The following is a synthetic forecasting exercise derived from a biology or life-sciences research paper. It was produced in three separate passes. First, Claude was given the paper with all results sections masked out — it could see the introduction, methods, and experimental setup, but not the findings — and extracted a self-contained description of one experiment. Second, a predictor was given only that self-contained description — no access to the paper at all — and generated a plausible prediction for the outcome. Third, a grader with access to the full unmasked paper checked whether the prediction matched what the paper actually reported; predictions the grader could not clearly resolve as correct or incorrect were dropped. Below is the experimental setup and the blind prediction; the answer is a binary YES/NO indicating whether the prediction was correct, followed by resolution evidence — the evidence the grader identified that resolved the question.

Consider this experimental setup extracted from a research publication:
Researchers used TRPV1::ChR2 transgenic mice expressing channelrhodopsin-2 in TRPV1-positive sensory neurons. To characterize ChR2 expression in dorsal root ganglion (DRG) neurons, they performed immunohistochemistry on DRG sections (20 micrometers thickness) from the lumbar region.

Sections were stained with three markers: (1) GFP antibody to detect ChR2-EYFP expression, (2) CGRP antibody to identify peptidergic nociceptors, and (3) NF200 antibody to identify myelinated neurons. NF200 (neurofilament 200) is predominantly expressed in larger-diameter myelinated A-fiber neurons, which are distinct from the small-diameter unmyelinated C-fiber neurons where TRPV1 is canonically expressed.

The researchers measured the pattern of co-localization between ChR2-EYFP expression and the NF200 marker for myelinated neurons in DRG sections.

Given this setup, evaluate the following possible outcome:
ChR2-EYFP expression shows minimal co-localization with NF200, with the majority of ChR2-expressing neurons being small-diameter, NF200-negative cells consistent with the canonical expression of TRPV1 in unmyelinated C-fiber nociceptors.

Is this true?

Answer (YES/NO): YES